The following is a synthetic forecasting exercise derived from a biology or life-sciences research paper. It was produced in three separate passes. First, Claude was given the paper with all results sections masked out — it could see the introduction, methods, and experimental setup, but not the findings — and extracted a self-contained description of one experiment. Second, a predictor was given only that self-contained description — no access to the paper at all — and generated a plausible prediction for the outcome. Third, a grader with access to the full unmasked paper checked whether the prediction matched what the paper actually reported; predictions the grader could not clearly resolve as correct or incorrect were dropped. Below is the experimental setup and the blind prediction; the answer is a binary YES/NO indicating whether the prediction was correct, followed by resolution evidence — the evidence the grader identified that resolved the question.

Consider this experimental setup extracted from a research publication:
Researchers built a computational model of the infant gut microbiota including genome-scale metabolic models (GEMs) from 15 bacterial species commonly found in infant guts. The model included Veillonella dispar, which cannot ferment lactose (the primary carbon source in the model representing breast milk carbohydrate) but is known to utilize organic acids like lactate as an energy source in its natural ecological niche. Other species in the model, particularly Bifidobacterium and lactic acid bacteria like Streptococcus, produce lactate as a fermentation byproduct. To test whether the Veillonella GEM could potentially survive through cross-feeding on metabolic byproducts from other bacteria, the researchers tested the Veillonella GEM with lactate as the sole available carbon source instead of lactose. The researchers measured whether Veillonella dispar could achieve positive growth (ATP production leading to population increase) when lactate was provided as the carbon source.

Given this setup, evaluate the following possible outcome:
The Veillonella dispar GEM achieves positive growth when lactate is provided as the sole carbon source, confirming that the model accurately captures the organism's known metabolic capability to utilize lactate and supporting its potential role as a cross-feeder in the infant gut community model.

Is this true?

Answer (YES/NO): YES